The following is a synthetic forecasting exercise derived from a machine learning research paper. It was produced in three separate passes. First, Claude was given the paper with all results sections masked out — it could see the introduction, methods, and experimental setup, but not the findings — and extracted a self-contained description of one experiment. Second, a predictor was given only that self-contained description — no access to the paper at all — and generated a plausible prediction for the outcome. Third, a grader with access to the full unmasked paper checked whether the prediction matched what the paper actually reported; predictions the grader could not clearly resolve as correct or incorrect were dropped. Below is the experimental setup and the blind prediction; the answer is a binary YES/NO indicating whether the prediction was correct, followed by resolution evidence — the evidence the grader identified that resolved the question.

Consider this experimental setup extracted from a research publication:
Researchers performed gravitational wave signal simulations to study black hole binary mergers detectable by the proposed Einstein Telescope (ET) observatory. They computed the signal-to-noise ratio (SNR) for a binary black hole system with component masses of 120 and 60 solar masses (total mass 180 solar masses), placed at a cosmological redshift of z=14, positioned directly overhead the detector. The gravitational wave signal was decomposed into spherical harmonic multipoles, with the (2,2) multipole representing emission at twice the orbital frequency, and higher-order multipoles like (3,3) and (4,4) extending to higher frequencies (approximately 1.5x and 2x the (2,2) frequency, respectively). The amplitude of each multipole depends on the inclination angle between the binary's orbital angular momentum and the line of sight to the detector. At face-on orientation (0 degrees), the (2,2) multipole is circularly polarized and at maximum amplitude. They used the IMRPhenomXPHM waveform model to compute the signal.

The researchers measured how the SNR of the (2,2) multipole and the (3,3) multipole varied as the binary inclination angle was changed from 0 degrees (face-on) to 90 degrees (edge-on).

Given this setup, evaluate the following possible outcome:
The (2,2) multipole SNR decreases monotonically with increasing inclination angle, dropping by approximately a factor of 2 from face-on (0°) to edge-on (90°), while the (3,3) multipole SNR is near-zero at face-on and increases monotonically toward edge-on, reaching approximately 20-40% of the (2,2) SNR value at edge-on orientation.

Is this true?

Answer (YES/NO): NO